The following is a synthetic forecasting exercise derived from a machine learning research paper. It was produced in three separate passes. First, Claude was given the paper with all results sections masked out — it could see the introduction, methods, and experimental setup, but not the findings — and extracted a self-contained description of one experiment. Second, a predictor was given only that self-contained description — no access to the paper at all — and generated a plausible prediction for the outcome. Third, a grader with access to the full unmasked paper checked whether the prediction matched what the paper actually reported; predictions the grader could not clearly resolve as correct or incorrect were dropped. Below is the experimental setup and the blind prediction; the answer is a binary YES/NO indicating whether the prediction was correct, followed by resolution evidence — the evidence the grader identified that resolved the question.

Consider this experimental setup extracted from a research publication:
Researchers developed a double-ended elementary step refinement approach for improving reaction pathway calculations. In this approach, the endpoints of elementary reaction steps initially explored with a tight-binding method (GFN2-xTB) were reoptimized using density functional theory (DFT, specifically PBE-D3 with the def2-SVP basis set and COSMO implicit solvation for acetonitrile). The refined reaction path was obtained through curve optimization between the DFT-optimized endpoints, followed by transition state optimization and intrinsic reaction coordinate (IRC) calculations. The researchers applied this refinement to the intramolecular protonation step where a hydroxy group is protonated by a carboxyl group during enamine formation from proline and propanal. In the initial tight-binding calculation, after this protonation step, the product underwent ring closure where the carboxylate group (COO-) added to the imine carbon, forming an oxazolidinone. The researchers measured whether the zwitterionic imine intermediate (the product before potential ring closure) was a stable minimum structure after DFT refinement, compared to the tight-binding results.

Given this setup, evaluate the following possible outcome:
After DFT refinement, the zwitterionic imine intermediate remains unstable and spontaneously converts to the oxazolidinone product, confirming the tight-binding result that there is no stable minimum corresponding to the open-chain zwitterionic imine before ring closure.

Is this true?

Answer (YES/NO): NO